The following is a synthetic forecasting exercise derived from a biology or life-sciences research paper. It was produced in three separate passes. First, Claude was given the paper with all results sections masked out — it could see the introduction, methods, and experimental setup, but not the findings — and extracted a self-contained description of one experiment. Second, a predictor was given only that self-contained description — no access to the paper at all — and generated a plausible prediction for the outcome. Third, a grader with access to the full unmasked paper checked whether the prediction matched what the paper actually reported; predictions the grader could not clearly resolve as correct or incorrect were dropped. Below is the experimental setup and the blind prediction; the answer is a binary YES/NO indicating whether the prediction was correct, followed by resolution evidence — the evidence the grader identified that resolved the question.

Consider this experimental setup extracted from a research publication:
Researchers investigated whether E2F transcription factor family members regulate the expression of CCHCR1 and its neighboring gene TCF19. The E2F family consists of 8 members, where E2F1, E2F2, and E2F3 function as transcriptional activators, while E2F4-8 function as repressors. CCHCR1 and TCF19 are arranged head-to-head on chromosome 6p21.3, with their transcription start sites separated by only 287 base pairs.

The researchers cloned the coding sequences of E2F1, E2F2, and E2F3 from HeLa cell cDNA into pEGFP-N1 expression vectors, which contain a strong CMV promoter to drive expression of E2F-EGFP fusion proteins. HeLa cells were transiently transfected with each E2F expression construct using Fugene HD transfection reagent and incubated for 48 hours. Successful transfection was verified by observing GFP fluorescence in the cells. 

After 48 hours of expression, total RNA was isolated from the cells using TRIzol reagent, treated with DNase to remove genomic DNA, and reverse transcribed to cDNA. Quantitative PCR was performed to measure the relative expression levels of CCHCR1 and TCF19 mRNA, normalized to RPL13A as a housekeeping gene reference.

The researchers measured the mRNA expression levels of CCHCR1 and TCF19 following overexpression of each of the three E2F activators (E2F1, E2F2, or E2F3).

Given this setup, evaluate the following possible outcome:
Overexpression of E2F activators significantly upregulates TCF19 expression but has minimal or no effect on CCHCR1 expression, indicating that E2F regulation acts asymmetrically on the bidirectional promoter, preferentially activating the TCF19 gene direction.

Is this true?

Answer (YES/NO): NO